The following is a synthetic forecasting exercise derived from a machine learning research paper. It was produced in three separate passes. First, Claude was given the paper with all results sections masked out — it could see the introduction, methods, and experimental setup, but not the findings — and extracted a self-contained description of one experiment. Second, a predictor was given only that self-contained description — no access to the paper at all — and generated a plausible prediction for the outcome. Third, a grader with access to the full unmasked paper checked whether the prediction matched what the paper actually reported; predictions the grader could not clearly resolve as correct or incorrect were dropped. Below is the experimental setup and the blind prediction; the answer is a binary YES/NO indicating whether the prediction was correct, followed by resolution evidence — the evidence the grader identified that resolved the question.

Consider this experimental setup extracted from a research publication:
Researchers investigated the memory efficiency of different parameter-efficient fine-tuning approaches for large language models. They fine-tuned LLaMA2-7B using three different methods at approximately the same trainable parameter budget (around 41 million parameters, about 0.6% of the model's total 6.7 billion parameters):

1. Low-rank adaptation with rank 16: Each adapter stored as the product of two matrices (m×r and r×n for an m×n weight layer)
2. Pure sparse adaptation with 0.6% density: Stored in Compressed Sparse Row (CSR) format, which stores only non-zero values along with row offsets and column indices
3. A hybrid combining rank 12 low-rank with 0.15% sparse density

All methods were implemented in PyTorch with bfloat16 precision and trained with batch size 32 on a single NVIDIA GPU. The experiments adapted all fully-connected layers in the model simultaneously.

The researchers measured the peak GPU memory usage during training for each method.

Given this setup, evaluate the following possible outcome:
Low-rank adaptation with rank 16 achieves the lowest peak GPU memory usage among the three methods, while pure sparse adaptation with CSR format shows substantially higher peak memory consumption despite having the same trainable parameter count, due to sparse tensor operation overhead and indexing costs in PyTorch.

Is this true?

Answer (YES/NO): NO